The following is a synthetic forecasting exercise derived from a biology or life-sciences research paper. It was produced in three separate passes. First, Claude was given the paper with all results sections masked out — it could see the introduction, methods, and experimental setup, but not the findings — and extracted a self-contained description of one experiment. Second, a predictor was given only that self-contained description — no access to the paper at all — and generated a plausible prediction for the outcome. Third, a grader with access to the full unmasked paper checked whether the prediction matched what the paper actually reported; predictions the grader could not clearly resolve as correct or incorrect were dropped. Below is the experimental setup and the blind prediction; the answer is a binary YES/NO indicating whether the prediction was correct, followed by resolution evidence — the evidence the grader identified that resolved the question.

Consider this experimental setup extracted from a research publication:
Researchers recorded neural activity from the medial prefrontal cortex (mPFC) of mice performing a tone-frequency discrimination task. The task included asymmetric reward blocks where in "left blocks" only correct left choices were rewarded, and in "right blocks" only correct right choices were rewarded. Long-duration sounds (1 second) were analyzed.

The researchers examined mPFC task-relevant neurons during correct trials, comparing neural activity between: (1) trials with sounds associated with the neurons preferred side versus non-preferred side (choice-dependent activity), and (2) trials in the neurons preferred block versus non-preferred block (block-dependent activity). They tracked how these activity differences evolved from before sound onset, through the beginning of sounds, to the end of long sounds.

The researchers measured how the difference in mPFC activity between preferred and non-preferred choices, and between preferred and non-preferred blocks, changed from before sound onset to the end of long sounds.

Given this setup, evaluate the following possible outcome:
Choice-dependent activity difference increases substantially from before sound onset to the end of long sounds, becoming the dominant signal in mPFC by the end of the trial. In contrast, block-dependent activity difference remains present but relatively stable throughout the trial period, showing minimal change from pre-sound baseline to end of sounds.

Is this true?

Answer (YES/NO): NO